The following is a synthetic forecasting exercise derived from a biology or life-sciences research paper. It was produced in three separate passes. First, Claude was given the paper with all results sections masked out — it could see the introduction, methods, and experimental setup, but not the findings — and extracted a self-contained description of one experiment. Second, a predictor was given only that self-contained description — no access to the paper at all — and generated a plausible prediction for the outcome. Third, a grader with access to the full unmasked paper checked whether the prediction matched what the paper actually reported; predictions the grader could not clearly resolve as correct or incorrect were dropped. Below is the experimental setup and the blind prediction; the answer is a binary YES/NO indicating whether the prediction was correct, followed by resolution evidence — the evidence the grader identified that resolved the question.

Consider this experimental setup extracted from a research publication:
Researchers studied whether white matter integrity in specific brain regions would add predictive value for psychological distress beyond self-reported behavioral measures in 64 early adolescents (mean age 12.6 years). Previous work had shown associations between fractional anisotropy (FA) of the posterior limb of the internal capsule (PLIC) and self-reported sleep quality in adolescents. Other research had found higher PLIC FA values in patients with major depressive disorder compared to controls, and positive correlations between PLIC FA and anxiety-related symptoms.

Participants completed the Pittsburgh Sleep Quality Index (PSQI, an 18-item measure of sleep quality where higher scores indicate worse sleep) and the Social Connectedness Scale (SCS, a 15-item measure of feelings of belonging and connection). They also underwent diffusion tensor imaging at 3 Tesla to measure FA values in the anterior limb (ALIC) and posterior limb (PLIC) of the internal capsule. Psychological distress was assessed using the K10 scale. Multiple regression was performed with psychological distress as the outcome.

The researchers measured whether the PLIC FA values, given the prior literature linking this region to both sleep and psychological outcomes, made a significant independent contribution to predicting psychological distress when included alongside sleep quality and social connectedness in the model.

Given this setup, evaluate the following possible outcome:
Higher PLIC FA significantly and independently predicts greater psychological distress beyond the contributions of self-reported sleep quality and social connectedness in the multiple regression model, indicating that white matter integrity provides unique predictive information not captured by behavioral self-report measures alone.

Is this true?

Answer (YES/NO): NO